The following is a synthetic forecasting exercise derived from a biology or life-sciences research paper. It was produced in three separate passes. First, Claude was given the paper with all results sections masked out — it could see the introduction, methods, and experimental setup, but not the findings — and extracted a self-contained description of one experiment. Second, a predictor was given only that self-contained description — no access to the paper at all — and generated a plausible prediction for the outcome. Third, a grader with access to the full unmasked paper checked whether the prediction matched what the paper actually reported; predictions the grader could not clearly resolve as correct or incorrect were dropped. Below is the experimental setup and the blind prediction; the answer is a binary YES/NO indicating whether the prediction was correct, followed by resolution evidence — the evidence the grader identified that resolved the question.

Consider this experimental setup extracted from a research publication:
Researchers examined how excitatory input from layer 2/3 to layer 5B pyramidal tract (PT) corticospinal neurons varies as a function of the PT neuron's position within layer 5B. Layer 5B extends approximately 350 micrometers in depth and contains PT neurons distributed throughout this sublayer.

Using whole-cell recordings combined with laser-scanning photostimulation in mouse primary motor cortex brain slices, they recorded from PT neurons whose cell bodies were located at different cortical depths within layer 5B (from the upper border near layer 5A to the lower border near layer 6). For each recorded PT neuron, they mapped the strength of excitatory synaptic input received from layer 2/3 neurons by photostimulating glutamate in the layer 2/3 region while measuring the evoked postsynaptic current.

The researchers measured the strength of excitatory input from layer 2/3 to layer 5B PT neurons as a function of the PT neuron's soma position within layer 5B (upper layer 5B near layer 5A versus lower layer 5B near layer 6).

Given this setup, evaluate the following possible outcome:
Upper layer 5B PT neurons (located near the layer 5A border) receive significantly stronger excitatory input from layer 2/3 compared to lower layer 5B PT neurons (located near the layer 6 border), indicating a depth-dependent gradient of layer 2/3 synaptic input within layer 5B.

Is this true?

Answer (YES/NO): YES